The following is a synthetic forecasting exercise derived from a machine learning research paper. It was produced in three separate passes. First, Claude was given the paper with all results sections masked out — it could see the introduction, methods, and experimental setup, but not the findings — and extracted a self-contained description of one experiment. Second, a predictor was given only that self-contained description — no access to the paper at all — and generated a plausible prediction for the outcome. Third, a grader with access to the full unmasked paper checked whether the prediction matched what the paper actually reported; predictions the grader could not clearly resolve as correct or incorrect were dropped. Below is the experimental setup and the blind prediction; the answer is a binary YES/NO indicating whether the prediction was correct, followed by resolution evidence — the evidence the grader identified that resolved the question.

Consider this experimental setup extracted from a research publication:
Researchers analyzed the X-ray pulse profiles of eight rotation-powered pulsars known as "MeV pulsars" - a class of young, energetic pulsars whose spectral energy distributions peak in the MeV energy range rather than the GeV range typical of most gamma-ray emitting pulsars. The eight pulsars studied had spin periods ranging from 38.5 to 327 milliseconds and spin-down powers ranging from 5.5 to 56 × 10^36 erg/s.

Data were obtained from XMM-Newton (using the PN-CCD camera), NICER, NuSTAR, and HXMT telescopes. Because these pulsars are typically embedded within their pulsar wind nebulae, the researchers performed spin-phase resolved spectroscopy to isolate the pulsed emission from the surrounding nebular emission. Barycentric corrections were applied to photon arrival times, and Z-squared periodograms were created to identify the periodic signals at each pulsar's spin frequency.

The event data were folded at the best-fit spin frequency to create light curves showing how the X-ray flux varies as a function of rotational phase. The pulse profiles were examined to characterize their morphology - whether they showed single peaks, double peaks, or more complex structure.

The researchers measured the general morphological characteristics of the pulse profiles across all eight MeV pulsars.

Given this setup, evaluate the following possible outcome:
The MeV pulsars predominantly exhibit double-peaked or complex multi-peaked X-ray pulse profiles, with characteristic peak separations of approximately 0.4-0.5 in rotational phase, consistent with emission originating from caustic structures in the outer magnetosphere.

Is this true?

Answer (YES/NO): NO